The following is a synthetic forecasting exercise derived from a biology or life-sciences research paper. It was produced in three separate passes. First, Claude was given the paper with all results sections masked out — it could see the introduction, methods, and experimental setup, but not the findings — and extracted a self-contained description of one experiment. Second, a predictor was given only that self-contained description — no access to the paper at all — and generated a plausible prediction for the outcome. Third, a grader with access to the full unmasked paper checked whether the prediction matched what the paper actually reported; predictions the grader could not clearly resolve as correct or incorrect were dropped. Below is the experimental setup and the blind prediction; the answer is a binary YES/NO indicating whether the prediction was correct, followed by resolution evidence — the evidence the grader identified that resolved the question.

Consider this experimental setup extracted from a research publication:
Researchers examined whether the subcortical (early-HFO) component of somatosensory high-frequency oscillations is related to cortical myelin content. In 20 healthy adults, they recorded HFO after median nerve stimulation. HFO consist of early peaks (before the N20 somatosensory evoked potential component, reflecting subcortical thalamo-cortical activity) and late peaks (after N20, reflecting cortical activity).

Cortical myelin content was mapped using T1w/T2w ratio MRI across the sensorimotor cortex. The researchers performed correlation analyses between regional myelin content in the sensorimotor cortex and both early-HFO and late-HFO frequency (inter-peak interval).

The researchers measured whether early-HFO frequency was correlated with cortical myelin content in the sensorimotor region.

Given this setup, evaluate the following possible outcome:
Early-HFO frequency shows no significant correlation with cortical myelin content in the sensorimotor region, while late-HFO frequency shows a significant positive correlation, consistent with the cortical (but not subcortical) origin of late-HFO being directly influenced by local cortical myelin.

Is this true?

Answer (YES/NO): YES